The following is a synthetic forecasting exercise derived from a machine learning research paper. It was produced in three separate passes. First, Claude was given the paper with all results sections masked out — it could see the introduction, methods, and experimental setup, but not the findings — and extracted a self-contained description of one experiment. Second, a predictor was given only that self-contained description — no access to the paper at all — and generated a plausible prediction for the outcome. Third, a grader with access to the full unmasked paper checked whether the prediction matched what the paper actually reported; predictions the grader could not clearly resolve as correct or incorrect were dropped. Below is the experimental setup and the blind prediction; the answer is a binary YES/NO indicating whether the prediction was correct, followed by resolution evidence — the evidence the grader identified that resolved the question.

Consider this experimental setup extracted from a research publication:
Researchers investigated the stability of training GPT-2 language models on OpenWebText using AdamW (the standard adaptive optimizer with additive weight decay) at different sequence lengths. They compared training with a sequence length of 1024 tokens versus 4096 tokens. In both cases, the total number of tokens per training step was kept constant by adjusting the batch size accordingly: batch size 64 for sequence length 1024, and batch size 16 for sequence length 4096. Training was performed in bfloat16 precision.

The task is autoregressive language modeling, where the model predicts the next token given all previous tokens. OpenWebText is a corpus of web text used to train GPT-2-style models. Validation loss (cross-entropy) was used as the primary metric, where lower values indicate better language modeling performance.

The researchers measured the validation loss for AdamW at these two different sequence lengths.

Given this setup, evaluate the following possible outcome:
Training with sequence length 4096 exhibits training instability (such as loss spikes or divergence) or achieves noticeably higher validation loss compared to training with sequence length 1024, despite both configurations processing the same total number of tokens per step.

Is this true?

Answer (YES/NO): YES